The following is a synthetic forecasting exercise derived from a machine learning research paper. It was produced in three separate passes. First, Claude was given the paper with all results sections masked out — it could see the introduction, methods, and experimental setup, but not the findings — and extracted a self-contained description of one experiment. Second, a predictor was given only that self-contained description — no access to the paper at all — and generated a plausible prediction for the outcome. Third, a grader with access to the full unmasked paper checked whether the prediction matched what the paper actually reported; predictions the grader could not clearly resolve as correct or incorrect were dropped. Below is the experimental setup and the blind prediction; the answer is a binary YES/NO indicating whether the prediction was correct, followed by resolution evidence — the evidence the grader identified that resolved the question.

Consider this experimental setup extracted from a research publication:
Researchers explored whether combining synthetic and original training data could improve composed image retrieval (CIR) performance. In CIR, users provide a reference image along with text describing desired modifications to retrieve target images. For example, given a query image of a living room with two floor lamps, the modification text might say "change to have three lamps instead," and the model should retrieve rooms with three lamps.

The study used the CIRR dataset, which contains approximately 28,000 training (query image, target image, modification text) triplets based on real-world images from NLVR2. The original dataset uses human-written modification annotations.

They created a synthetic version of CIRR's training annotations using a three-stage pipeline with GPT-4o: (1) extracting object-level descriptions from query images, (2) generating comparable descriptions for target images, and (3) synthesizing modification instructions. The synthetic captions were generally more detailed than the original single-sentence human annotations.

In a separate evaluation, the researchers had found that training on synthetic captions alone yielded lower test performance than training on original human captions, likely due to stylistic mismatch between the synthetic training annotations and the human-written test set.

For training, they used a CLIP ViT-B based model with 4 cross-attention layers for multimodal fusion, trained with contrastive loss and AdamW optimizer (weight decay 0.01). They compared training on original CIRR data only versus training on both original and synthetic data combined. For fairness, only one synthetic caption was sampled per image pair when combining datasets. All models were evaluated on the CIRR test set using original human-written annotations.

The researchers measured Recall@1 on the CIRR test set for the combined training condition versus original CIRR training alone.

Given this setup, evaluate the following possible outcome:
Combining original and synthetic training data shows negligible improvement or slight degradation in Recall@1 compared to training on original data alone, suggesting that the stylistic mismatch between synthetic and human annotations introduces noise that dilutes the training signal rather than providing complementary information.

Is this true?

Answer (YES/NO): NO